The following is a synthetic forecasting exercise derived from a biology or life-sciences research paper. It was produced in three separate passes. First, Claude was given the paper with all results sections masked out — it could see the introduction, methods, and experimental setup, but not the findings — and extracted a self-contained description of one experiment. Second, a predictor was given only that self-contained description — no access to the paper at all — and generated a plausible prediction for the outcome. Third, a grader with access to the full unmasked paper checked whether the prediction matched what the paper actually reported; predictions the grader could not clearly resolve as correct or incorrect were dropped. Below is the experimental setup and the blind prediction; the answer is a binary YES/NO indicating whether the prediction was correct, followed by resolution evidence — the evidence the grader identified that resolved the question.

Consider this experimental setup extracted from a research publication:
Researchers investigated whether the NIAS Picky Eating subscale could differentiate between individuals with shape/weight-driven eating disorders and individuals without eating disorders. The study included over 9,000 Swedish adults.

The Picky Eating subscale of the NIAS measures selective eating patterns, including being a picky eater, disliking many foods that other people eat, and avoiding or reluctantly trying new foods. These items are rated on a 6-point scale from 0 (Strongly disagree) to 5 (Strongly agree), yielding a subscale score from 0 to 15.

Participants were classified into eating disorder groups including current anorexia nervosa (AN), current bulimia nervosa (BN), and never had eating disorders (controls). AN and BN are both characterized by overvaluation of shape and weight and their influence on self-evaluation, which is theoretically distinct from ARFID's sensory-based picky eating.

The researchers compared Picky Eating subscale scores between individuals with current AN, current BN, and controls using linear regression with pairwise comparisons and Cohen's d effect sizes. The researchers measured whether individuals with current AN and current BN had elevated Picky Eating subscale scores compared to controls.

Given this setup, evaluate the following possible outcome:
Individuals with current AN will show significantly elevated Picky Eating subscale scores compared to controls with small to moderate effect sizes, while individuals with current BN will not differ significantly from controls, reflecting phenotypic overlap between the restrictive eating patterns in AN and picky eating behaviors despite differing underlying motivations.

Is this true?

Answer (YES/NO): NO